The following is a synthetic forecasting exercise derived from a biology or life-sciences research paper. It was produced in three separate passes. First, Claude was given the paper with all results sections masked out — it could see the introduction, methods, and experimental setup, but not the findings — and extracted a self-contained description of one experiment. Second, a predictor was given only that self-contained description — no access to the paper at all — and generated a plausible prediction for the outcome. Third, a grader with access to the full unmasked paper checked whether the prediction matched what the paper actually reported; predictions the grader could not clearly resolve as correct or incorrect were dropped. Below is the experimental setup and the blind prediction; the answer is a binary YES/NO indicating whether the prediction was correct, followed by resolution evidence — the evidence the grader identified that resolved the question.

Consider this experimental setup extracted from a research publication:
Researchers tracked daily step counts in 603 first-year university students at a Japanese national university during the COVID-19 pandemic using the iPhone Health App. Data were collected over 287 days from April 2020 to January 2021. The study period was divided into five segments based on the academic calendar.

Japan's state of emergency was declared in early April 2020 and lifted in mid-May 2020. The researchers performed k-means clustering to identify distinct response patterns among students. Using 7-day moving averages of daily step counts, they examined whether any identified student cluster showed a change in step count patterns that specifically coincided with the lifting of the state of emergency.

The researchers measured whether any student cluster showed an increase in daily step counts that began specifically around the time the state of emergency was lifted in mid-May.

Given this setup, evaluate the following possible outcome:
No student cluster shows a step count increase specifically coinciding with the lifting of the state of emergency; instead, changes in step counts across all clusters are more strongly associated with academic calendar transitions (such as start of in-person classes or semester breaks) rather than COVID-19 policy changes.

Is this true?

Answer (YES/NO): NO